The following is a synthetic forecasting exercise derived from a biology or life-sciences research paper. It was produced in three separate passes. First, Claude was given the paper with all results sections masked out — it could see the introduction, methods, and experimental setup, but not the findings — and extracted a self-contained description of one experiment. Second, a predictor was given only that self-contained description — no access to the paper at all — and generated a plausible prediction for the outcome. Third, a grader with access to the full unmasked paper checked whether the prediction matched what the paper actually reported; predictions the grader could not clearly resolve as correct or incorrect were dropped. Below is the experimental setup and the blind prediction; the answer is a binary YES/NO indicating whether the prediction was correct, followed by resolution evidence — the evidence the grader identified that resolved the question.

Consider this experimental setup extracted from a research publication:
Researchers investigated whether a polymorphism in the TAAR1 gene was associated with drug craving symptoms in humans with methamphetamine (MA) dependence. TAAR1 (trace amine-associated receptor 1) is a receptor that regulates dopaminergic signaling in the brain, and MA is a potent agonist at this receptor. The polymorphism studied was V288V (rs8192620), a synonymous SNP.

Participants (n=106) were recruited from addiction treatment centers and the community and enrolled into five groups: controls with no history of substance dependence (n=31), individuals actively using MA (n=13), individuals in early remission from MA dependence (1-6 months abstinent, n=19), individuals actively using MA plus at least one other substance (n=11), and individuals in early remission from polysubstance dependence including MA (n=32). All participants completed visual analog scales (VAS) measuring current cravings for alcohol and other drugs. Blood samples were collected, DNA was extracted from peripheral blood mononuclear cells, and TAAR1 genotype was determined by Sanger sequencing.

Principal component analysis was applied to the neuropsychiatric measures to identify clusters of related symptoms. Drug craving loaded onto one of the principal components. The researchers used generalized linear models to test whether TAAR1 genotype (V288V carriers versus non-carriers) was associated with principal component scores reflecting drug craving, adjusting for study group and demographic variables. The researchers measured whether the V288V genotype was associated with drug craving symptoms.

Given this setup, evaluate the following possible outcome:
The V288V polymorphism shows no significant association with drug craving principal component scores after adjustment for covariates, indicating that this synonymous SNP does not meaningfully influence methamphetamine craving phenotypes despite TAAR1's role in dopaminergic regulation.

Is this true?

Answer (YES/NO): NO